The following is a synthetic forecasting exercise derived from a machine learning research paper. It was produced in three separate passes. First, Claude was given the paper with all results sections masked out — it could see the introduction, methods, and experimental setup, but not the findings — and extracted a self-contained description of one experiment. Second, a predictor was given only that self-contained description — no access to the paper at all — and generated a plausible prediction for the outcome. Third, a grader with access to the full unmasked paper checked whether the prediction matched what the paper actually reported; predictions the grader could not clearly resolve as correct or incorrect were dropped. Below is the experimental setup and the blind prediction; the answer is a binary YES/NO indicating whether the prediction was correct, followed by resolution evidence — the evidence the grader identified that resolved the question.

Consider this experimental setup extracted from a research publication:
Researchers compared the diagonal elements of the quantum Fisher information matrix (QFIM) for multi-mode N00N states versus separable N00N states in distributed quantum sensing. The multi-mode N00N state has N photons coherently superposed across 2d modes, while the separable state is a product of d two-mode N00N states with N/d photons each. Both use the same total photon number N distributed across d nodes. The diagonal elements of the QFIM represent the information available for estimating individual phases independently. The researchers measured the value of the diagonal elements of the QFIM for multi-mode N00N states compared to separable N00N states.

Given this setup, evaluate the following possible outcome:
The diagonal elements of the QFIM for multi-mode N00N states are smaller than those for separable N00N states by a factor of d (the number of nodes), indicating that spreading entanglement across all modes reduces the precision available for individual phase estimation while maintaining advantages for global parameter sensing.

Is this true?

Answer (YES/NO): NO